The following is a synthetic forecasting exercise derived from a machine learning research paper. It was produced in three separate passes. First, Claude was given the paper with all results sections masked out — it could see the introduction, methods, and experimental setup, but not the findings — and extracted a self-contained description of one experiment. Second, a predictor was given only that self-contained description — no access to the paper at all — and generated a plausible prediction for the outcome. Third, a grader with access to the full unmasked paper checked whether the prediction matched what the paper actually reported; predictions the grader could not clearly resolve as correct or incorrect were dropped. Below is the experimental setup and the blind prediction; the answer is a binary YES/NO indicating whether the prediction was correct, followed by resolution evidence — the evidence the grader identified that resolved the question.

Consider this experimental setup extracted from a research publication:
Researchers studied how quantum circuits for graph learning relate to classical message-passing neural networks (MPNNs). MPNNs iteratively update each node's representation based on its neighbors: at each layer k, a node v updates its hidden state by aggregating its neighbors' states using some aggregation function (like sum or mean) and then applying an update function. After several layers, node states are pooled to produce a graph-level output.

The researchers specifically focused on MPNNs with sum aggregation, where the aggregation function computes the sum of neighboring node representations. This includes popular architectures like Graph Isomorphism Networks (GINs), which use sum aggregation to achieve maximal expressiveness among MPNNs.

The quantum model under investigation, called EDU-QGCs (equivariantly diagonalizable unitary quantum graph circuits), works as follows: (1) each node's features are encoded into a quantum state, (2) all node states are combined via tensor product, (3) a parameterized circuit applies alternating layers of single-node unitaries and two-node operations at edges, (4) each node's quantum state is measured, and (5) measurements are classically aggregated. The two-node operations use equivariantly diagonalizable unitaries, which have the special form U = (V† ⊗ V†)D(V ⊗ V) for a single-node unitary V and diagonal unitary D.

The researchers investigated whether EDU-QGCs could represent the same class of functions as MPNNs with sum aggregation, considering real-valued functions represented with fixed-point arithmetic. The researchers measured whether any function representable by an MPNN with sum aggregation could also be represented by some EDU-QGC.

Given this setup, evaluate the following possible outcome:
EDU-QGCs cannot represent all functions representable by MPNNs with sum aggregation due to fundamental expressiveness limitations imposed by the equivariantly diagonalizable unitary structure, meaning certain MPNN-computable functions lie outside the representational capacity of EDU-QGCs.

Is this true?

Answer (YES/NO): NO